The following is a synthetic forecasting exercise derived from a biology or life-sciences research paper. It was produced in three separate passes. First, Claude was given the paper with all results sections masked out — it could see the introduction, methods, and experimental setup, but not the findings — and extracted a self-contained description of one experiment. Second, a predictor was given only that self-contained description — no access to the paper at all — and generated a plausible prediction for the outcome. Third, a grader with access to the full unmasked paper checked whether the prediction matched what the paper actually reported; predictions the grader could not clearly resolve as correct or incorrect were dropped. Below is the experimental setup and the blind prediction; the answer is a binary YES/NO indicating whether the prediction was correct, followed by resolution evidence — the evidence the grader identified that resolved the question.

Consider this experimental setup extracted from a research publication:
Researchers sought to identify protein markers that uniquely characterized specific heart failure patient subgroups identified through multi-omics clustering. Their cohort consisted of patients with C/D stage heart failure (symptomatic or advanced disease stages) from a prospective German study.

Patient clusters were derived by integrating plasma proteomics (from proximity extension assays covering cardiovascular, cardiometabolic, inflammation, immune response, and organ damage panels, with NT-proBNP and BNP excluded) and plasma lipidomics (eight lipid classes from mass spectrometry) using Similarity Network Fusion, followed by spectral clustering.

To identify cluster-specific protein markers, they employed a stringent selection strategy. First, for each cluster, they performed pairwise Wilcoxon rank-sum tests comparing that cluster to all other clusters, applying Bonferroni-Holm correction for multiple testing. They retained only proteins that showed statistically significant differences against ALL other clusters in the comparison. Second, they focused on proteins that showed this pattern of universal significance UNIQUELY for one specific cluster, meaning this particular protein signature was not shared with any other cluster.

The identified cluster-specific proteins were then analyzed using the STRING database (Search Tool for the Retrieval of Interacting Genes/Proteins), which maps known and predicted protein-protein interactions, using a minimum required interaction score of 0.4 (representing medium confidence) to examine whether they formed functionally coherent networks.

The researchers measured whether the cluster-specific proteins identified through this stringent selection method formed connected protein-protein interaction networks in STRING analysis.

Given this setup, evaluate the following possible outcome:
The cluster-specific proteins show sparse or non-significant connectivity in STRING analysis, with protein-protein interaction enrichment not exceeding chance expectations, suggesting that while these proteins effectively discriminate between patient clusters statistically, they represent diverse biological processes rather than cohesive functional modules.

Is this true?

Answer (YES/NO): NO